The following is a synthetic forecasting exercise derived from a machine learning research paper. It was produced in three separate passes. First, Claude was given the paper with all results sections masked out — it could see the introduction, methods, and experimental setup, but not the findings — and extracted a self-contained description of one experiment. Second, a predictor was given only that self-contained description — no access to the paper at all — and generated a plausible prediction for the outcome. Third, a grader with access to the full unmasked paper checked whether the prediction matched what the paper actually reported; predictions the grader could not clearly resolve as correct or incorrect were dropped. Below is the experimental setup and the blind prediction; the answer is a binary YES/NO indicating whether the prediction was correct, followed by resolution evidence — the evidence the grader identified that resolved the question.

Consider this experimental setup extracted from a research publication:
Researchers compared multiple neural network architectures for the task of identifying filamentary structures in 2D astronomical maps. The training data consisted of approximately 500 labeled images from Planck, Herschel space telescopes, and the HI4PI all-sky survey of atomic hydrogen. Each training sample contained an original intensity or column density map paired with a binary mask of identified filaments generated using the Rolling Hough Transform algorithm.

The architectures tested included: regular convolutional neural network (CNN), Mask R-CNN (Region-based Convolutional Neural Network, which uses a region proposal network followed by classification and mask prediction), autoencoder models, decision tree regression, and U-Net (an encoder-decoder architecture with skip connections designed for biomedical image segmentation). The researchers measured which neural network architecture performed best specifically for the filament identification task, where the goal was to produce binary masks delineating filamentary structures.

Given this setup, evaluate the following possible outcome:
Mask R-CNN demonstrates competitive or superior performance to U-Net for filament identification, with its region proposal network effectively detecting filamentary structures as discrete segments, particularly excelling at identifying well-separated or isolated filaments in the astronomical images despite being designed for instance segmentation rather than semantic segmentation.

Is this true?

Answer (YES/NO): YES